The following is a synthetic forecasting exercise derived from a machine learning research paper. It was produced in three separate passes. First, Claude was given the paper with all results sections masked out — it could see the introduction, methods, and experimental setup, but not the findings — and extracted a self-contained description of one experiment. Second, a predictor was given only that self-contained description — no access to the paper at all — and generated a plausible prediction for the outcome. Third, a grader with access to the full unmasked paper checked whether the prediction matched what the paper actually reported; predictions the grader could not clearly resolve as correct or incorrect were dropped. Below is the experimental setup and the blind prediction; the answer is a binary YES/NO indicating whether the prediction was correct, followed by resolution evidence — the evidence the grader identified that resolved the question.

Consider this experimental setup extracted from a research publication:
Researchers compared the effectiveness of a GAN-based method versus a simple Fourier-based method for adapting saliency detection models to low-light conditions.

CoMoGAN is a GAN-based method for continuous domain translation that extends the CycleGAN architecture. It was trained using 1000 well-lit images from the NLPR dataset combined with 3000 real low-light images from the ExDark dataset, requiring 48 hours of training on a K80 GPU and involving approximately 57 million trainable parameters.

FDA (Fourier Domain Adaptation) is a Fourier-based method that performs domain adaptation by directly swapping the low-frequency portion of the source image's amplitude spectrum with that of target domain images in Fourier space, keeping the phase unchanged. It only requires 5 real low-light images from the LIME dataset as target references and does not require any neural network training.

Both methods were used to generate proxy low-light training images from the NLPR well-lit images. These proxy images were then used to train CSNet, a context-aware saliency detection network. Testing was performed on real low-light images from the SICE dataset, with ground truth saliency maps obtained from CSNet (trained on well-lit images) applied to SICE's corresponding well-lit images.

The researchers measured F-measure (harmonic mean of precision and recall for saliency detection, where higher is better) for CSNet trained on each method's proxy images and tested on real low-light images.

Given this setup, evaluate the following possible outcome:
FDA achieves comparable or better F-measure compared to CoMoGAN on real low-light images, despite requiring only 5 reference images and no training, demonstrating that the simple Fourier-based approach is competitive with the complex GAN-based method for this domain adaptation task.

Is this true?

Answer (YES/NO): YES